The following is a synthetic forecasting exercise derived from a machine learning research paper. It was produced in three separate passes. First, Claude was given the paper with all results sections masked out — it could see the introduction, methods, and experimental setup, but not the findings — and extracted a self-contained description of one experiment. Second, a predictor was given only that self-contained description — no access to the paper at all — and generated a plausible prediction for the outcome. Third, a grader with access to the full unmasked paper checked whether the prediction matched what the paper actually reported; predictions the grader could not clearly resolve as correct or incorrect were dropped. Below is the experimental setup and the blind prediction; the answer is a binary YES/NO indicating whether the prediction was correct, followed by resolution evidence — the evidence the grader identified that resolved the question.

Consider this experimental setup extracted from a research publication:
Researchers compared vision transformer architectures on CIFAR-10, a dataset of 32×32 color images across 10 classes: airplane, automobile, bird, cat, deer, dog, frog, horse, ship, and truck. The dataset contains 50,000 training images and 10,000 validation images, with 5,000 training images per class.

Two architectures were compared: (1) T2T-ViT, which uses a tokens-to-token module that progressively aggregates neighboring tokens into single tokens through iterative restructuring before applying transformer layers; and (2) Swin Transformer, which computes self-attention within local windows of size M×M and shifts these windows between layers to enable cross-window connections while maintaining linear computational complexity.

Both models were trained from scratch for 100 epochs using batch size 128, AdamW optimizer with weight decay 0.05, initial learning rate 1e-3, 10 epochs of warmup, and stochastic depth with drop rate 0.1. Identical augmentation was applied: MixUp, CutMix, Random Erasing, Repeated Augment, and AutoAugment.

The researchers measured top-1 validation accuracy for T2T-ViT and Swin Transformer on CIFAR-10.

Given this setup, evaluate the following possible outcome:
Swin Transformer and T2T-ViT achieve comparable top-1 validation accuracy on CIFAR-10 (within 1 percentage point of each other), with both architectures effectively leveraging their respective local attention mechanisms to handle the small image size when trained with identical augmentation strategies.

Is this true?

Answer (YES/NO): YES